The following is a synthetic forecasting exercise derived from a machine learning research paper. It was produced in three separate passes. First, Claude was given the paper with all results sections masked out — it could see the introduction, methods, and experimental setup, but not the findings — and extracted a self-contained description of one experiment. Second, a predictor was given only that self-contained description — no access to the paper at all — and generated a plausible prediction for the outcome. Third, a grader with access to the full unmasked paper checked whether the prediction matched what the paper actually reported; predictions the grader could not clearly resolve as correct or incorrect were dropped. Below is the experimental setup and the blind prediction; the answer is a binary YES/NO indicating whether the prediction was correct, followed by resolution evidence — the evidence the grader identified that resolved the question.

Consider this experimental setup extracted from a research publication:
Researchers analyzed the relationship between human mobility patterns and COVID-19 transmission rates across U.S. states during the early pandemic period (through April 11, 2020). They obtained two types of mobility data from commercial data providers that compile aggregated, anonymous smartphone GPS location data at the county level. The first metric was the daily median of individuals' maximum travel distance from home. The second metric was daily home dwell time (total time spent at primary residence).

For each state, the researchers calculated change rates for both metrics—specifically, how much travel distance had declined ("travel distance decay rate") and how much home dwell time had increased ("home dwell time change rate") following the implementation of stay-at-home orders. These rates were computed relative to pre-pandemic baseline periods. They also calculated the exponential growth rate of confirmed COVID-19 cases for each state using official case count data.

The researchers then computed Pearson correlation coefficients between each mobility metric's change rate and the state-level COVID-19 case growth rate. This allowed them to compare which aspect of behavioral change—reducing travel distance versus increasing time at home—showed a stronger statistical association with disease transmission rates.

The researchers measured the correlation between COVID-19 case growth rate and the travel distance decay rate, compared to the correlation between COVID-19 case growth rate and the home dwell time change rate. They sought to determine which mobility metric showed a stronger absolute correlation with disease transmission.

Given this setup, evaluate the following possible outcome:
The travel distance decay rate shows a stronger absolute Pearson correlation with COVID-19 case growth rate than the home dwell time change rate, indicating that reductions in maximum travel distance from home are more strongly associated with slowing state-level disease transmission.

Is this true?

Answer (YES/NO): YES